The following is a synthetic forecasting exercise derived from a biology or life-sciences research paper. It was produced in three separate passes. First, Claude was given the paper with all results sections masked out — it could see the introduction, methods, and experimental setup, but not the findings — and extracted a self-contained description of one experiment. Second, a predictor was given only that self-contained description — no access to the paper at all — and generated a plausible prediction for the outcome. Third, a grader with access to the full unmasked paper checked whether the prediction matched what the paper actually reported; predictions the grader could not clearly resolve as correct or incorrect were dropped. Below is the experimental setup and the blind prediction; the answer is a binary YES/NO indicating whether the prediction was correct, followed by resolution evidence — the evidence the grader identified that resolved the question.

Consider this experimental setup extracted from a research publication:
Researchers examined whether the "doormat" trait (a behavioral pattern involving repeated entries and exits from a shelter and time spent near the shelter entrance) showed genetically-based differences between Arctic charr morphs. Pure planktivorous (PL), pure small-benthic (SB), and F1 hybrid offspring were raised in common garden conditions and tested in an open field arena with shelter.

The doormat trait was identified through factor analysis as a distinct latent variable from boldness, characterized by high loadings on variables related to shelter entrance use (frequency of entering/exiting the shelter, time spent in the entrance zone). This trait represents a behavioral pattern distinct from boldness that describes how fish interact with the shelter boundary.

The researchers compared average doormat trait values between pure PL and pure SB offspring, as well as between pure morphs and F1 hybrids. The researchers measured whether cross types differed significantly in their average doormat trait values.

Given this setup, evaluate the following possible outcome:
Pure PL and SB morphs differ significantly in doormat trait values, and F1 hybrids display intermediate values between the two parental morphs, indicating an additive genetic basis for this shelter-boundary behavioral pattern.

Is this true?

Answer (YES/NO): NO